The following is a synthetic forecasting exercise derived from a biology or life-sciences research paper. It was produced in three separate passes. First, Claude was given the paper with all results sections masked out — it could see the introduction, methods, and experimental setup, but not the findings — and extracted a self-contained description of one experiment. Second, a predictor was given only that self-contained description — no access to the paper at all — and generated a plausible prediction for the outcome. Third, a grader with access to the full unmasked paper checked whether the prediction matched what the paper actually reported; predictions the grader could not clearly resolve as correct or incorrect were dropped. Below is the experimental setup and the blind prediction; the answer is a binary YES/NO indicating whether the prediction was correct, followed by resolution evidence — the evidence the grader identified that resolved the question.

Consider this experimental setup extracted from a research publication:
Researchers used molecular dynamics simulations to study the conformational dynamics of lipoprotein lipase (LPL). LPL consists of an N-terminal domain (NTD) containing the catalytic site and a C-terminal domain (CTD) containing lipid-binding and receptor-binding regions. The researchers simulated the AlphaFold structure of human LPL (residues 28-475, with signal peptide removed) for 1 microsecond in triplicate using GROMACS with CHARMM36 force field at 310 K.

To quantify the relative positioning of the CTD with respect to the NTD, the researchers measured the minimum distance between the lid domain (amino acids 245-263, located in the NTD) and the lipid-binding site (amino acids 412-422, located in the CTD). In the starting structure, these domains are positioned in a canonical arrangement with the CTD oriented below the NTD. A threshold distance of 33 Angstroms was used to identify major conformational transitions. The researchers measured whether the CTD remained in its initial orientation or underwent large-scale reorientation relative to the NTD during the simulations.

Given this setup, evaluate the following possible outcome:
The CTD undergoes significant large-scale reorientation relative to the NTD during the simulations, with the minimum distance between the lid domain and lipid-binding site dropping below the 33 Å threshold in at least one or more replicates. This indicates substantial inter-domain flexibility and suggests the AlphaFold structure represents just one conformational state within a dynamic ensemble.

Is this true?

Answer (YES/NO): NO